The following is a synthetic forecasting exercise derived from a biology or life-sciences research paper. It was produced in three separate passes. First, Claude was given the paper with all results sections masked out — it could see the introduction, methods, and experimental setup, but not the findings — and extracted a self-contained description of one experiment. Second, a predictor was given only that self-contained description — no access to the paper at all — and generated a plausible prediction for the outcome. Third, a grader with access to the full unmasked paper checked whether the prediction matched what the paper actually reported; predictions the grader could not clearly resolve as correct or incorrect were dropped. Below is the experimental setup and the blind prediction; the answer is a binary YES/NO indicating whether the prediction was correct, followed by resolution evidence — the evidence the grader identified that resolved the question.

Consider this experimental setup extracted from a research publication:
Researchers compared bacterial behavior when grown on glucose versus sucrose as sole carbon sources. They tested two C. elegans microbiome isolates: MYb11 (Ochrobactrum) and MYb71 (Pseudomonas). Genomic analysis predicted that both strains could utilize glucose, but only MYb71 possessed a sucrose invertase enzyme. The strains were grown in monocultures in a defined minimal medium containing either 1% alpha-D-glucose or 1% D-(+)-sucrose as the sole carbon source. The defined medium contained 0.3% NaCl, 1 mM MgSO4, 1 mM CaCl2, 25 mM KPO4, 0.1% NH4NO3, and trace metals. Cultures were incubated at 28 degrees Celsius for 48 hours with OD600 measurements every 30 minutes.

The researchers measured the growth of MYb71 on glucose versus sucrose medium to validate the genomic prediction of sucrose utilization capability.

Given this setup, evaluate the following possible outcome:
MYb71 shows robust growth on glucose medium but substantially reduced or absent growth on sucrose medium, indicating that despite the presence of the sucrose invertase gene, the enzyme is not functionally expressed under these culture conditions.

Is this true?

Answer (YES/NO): NO